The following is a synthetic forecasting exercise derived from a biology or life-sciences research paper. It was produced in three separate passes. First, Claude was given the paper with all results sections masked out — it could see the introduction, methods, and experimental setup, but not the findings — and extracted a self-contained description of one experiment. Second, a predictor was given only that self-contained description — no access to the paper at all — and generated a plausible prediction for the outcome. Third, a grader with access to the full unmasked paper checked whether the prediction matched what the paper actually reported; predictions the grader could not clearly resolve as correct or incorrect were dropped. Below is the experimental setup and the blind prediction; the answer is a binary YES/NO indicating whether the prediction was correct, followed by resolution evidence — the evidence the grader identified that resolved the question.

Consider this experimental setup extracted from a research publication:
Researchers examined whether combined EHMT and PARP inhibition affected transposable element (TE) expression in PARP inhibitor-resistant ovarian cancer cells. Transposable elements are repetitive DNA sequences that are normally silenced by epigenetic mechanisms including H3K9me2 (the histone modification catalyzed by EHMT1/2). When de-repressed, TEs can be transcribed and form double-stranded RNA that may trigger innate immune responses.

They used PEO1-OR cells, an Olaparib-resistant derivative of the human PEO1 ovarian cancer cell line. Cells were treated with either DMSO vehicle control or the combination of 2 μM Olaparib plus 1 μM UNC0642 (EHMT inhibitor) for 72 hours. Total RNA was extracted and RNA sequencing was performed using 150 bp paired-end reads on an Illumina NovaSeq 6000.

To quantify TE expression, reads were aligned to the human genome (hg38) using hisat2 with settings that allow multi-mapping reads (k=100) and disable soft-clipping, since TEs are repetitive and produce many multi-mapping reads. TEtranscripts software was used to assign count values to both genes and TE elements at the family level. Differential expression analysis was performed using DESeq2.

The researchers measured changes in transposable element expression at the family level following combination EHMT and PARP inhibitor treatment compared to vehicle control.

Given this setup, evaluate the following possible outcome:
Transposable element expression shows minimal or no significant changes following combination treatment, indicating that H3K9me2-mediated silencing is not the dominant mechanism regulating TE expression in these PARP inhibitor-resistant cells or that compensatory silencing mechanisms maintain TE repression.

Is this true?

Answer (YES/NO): NO